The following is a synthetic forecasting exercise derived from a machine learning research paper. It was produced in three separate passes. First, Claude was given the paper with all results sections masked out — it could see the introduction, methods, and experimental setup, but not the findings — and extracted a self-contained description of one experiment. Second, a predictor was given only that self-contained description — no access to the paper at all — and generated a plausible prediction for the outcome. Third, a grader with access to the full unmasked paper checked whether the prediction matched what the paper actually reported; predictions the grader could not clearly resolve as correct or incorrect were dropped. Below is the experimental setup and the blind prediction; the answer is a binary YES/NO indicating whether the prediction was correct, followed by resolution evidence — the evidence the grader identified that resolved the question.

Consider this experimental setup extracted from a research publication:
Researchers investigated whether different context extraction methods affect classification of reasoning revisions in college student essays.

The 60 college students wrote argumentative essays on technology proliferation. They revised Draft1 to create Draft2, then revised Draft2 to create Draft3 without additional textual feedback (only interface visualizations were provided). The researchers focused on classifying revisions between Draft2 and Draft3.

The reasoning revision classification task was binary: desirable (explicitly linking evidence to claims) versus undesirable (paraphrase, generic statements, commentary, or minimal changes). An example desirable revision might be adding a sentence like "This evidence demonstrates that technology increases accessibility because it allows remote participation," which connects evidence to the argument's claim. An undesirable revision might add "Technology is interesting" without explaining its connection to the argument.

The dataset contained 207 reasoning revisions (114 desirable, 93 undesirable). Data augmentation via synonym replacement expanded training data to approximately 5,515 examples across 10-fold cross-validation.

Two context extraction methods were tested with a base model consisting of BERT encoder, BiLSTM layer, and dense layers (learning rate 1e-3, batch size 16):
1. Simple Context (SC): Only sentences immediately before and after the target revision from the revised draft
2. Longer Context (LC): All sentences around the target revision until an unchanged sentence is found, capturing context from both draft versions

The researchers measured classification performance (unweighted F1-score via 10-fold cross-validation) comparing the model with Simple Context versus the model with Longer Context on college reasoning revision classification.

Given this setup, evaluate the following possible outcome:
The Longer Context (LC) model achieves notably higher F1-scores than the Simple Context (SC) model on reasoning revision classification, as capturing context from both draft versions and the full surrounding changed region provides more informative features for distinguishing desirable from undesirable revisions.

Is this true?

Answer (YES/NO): YES